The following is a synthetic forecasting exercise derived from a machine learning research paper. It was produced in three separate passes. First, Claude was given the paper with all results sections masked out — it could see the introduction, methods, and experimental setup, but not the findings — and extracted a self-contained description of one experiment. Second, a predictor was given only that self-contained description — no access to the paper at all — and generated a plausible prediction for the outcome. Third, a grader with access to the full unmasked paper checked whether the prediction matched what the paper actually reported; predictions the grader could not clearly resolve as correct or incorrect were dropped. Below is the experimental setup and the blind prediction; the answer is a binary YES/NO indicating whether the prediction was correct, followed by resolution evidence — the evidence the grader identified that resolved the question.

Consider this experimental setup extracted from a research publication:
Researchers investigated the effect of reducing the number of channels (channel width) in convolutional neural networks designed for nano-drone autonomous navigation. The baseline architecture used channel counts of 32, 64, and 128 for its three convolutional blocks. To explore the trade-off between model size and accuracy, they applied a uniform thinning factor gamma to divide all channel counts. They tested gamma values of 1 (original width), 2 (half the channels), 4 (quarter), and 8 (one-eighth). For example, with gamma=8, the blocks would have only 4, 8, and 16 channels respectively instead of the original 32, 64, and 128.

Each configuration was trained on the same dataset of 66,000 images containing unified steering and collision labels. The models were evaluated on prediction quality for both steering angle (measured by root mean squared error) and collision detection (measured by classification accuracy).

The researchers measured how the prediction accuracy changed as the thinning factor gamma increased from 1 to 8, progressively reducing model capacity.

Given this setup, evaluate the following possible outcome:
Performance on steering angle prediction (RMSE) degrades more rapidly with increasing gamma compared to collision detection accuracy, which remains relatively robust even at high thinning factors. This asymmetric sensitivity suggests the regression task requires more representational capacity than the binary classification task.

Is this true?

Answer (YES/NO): NO